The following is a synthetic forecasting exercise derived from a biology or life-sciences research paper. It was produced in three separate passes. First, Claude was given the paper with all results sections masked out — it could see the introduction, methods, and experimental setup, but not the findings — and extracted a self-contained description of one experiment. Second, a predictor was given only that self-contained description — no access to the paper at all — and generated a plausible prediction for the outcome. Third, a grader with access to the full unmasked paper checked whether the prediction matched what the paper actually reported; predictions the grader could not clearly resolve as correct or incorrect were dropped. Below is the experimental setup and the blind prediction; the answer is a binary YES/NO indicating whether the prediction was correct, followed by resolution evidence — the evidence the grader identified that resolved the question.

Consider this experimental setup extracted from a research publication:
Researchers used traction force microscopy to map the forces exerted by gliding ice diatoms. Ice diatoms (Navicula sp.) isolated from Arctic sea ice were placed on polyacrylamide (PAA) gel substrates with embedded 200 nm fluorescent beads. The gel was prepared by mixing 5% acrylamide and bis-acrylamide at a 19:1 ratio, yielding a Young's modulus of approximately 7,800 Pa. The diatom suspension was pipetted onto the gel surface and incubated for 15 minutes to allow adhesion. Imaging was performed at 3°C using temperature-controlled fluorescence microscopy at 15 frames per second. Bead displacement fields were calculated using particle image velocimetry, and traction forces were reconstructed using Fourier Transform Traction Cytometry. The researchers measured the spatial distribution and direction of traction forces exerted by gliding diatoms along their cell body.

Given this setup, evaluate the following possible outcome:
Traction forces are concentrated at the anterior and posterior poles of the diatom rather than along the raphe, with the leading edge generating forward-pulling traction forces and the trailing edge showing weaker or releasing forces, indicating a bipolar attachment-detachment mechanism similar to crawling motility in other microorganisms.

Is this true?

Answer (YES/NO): NO